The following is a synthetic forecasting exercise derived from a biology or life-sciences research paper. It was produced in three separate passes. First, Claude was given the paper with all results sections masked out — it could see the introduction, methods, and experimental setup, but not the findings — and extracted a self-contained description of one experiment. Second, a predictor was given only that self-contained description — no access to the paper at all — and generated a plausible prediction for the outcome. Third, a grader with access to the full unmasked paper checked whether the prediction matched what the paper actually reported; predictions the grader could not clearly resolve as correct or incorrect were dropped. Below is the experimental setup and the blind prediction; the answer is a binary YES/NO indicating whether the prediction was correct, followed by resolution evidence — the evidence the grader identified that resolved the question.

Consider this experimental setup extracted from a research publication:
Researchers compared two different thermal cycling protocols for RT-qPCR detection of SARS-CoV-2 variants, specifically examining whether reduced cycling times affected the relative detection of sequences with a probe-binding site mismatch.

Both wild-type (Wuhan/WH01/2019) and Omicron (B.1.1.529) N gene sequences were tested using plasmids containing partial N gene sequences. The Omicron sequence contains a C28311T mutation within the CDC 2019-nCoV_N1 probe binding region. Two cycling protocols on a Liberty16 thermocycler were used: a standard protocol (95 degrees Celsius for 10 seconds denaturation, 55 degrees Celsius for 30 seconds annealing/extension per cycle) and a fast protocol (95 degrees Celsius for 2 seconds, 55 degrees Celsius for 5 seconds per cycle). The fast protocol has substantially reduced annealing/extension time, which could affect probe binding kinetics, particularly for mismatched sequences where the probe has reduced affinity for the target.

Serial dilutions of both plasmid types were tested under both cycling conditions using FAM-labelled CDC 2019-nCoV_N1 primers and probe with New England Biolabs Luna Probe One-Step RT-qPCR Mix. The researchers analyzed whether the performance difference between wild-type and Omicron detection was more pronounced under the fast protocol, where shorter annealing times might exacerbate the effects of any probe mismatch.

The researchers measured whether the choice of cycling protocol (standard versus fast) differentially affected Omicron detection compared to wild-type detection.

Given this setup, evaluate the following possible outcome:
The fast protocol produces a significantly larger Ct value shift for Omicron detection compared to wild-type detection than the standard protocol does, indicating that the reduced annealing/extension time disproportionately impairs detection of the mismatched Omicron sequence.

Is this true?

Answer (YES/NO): NO